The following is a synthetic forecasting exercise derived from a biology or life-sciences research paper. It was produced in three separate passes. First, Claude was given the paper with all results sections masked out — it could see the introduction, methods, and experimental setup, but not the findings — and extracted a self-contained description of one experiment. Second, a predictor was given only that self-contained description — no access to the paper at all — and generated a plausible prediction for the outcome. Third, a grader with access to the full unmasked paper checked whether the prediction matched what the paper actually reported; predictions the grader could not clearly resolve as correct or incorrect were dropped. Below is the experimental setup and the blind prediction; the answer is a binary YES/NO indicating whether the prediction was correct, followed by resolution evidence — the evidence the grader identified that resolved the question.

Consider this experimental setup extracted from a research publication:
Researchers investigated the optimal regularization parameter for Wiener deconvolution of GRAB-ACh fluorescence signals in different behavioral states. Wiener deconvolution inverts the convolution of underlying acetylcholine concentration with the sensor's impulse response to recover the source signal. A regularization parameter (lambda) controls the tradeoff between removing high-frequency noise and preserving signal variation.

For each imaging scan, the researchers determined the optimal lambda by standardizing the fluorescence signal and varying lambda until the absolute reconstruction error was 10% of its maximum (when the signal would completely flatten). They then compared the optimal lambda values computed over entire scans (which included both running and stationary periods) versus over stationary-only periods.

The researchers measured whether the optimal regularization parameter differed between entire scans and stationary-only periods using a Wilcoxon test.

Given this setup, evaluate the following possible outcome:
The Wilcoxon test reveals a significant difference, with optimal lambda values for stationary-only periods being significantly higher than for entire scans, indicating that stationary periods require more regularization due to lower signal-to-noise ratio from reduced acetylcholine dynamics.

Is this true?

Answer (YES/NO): NO